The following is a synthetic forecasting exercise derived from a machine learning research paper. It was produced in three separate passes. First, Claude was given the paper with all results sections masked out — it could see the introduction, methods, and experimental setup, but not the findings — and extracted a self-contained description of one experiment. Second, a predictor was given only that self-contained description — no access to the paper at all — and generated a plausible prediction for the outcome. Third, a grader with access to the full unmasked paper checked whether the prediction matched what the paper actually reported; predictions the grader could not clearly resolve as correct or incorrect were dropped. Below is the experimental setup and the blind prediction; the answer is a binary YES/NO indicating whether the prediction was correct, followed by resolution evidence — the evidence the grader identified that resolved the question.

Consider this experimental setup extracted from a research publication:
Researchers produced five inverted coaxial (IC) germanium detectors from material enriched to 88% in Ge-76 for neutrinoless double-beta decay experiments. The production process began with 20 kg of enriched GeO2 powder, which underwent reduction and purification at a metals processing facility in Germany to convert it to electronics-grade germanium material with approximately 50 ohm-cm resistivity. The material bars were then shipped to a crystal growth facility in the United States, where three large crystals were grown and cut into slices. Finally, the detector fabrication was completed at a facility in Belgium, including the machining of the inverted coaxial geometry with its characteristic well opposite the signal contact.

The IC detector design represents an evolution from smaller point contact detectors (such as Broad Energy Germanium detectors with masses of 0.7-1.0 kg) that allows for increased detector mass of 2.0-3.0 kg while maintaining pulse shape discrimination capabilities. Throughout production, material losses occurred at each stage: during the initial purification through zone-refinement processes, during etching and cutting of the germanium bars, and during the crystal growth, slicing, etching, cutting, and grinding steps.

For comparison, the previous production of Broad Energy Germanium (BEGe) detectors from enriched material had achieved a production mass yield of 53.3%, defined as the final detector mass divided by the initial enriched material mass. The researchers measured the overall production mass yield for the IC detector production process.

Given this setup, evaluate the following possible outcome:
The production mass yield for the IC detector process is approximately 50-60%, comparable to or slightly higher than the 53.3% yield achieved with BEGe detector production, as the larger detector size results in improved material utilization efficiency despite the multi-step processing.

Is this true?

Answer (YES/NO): NO